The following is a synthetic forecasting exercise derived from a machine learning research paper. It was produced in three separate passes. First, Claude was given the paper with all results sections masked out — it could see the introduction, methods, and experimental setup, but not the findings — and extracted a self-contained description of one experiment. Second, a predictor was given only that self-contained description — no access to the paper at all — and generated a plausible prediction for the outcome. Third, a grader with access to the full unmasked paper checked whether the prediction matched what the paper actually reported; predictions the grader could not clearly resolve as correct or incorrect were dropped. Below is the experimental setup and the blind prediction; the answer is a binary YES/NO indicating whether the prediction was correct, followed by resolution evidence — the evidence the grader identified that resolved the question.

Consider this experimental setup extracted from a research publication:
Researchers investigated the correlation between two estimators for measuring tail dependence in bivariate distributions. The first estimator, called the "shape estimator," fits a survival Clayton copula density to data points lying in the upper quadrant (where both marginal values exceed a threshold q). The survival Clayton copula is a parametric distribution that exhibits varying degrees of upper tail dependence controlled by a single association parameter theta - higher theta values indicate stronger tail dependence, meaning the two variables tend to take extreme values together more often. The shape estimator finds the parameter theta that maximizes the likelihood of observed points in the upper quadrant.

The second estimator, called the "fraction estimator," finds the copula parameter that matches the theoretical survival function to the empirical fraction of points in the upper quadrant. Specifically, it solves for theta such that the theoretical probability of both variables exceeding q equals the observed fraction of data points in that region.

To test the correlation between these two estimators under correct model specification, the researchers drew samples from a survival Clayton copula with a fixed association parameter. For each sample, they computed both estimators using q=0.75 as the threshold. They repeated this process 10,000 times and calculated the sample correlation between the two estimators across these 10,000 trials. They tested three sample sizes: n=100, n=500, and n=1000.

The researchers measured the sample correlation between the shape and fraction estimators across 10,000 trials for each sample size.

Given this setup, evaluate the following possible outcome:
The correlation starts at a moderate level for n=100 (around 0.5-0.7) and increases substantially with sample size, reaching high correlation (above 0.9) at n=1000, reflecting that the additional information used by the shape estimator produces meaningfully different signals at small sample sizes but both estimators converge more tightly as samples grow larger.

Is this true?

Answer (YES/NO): NO